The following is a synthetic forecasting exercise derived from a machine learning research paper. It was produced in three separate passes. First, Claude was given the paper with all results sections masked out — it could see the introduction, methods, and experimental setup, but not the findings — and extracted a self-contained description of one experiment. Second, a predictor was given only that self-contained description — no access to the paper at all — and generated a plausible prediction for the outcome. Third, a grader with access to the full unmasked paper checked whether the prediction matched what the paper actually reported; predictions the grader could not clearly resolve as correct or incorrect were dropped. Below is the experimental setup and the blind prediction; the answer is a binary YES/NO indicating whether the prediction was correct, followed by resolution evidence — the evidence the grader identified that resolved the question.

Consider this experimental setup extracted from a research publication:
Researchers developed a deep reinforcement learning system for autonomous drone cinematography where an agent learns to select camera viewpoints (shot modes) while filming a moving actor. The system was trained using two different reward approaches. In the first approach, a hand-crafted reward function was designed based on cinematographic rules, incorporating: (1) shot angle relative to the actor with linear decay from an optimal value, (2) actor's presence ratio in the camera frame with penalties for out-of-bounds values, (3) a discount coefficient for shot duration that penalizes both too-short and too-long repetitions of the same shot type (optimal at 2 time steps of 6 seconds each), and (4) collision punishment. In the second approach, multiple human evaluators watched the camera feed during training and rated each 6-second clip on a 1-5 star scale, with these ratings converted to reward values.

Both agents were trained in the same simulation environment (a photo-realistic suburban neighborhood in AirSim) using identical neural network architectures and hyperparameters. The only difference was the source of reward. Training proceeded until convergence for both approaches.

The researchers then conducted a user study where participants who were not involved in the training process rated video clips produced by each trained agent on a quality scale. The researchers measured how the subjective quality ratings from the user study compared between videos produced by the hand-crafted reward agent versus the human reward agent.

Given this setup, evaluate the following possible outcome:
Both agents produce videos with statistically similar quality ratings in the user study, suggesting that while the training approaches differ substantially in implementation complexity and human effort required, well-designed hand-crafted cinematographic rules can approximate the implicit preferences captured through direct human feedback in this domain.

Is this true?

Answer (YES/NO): NO